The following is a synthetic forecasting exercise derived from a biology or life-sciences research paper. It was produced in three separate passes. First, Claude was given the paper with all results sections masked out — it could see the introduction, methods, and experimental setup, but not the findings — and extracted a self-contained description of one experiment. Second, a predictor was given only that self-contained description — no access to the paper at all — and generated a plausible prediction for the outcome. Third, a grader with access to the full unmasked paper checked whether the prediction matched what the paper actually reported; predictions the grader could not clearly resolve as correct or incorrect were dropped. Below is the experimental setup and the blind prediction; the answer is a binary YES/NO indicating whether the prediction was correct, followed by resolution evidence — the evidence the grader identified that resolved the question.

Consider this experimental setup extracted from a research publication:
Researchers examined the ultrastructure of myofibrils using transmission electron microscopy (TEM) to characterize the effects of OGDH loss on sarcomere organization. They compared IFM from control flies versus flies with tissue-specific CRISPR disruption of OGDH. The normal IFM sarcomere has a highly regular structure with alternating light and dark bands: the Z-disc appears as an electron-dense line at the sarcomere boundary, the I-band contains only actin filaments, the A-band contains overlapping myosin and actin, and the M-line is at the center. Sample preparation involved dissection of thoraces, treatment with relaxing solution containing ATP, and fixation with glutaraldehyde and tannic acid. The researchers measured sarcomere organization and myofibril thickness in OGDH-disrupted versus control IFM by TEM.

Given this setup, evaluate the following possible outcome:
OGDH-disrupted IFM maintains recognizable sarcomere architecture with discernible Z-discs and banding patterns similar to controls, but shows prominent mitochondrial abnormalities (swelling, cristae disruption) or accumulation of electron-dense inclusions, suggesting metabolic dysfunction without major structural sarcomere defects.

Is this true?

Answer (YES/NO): NO